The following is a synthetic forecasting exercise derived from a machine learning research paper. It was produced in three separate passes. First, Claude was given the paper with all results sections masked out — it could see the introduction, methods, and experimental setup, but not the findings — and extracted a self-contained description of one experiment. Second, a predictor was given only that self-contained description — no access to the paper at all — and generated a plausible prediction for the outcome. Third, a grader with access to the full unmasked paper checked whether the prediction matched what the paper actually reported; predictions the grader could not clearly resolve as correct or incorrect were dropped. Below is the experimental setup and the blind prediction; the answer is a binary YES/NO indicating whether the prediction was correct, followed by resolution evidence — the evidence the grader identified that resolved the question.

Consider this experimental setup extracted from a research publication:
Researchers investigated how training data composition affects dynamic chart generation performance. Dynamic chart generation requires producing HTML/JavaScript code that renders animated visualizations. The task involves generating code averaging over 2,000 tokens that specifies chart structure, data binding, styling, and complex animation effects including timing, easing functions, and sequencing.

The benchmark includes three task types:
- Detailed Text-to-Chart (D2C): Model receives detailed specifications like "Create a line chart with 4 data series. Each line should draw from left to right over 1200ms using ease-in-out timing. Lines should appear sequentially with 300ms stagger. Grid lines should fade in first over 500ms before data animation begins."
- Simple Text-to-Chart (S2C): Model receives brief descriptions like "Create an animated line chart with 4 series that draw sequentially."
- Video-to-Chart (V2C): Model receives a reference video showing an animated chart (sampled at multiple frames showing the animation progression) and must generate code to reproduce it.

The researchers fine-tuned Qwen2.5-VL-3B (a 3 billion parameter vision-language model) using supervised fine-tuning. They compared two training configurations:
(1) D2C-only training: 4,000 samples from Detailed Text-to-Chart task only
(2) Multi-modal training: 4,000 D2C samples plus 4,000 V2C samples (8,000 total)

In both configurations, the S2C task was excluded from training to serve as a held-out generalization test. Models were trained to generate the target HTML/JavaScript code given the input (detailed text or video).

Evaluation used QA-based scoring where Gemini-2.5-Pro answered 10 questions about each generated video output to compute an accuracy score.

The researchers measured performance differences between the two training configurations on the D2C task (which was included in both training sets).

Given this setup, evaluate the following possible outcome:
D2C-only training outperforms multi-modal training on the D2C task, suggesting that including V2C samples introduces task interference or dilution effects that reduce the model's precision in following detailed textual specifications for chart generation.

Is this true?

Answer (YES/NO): NO